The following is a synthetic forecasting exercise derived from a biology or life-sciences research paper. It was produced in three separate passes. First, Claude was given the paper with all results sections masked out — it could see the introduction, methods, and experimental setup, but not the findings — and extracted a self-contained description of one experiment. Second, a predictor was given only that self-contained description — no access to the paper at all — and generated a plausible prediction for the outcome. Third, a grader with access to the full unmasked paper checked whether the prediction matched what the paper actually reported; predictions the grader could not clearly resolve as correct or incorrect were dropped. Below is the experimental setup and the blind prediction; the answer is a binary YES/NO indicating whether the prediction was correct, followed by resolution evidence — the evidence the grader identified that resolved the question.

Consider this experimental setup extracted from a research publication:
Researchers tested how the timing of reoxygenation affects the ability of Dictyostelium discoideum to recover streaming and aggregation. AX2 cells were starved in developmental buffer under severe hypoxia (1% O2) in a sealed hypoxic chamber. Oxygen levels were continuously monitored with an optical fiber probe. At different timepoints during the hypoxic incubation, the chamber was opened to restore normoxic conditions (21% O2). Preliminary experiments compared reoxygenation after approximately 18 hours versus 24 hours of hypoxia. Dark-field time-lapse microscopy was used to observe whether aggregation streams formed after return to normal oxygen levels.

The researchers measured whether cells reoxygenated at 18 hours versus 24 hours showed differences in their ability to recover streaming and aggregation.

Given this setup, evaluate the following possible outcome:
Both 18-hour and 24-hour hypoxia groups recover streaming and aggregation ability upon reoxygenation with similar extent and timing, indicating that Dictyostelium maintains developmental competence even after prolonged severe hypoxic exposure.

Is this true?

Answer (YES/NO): NO